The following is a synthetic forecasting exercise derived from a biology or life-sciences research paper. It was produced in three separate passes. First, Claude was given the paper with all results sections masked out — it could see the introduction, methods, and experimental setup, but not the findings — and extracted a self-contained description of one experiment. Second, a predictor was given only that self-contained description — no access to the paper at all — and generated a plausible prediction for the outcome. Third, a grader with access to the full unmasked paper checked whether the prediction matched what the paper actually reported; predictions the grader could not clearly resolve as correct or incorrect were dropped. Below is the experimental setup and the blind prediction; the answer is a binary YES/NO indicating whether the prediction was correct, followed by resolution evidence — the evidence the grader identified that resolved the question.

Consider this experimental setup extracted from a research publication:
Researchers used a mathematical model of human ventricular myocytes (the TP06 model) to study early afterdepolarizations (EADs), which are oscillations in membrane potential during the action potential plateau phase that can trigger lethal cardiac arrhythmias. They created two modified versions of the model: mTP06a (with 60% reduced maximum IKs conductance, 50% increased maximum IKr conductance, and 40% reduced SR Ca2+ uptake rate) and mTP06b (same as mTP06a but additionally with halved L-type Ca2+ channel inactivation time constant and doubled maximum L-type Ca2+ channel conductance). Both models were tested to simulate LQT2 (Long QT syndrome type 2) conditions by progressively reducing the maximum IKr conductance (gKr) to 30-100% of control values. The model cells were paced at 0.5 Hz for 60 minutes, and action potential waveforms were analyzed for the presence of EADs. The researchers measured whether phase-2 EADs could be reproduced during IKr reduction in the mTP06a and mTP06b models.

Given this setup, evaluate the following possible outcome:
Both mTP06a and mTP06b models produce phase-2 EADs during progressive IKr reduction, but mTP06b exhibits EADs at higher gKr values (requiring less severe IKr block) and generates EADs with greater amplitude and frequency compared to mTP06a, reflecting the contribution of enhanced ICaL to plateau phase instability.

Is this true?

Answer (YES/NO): NO